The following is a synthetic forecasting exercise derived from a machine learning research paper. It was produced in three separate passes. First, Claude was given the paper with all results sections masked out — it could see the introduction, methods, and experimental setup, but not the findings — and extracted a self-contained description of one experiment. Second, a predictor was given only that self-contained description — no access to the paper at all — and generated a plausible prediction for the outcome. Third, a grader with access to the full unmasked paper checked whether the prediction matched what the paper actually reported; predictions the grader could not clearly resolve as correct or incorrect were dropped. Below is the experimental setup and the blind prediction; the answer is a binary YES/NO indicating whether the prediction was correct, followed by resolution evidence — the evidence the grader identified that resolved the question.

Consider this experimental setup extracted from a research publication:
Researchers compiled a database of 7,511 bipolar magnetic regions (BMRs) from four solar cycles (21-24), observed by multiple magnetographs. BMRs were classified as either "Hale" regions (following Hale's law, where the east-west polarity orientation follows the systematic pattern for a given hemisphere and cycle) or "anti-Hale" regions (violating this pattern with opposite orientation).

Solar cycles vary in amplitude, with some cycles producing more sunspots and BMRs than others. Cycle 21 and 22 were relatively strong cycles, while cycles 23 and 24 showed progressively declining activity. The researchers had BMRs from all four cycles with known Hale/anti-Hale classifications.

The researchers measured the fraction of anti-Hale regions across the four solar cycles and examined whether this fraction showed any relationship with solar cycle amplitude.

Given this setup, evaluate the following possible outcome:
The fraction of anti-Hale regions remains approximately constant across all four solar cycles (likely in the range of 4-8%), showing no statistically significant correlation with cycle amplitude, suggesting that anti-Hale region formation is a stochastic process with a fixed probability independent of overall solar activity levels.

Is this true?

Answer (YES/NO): NO